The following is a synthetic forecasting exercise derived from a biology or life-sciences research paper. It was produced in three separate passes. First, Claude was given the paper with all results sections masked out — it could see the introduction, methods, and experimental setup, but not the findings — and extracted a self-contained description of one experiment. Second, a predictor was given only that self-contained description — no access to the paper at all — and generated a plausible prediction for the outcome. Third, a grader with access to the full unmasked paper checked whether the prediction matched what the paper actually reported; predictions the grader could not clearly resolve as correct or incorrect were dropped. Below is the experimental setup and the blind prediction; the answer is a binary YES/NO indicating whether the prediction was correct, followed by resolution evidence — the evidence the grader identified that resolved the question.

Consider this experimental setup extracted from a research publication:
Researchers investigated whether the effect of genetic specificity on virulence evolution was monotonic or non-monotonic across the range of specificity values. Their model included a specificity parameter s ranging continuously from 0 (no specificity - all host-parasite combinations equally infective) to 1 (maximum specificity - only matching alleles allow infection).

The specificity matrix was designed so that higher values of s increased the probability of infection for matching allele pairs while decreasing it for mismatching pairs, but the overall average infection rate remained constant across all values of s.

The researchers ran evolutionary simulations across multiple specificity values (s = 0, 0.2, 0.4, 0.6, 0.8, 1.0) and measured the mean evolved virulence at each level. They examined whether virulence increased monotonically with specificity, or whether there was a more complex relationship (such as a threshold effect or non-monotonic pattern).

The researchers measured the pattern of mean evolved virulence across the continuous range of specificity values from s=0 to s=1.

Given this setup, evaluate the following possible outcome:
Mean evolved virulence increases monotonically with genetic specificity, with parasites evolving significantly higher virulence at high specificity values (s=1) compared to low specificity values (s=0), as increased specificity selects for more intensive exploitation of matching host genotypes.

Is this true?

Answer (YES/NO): YES